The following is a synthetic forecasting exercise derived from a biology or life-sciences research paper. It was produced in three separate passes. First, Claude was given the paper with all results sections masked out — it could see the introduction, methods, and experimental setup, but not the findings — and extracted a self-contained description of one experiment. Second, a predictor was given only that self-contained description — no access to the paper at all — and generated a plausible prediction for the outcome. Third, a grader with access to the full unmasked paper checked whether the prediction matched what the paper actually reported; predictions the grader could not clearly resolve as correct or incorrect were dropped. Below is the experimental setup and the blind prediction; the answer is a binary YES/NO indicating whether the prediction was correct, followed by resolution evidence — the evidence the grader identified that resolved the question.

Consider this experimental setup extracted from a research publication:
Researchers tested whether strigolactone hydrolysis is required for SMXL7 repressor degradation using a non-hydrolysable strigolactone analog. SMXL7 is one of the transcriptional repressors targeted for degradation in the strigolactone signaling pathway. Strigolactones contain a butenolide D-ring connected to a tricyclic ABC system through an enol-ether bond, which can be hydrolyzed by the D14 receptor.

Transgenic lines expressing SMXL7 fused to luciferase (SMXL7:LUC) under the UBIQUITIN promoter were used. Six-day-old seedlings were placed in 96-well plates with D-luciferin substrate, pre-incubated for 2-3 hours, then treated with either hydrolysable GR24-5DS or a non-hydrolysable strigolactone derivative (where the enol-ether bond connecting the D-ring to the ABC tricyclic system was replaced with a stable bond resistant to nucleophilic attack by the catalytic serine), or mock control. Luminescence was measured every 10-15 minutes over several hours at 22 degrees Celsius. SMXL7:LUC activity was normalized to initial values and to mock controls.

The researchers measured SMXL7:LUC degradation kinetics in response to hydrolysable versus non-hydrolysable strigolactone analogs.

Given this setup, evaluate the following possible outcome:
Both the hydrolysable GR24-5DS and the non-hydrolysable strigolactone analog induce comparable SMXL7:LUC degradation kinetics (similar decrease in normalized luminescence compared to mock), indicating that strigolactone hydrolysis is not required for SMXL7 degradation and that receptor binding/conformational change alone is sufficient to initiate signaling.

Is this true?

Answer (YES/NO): NO